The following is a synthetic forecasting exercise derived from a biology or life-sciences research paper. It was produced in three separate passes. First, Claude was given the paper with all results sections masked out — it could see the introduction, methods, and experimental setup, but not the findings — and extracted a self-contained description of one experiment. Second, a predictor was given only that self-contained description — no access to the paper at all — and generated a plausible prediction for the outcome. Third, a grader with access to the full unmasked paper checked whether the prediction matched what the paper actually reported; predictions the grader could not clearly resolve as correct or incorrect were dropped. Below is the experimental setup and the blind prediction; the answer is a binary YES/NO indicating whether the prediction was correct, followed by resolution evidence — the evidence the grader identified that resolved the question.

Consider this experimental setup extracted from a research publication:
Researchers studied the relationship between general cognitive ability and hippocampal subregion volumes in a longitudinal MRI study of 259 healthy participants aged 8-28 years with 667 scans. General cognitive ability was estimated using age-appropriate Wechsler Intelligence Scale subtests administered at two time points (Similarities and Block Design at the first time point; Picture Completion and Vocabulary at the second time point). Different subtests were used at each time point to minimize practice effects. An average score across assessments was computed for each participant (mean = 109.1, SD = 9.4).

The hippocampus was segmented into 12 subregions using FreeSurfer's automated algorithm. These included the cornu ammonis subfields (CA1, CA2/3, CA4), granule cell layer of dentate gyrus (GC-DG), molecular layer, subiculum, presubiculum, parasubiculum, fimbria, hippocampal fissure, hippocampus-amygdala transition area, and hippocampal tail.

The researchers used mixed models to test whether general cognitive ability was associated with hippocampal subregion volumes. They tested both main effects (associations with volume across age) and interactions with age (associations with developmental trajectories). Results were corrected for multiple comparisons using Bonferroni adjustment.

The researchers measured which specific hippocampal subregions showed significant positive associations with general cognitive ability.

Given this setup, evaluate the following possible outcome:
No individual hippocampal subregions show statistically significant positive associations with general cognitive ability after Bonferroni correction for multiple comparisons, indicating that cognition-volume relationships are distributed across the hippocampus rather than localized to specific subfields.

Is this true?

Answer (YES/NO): NO